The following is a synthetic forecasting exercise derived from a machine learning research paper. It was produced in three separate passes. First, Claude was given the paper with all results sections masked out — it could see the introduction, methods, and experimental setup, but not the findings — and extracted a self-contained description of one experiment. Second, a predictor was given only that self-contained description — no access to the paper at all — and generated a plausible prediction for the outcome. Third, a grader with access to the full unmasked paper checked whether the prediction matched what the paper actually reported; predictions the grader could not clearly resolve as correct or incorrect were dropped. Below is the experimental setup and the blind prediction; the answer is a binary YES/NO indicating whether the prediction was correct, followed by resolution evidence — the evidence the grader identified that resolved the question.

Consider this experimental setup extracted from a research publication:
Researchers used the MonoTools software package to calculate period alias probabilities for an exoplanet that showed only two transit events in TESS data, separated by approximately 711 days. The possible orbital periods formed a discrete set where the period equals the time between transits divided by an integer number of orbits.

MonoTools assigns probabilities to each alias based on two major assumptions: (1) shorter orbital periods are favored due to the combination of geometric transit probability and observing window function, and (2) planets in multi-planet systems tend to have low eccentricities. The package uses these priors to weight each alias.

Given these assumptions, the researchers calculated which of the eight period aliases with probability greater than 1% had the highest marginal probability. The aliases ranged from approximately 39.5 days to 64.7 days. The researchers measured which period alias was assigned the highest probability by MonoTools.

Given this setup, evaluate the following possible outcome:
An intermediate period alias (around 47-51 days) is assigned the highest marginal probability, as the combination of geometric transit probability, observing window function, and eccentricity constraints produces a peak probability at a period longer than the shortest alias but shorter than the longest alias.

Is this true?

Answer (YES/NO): NO